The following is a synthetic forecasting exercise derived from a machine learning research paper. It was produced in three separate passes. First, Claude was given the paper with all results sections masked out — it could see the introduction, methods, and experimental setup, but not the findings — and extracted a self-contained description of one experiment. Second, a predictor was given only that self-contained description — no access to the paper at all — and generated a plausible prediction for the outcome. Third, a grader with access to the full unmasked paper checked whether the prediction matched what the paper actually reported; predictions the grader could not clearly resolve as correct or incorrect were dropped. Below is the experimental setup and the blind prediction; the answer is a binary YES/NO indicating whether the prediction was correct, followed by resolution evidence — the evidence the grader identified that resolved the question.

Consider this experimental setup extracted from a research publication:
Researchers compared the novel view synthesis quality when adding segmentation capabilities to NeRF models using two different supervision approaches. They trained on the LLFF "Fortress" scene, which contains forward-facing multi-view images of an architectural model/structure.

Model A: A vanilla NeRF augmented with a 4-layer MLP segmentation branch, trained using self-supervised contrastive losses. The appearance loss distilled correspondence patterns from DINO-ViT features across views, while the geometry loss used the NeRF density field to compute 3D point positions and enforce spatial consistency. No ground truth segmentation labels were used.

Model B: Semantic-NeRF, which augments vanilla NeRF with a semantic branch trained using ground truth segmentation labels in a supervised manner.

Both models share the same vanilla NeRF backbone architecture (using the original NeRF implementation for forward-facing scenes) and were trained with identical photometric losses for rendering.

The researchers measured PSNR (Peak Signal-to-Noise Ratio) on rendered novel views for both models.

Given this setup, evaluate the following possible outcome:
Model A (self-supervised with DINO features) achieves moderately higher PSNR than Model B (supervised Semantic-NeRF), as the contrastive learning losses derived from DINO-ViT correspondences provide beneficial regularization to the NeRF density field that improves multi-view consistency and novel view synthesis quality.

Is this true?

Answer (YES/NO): NO